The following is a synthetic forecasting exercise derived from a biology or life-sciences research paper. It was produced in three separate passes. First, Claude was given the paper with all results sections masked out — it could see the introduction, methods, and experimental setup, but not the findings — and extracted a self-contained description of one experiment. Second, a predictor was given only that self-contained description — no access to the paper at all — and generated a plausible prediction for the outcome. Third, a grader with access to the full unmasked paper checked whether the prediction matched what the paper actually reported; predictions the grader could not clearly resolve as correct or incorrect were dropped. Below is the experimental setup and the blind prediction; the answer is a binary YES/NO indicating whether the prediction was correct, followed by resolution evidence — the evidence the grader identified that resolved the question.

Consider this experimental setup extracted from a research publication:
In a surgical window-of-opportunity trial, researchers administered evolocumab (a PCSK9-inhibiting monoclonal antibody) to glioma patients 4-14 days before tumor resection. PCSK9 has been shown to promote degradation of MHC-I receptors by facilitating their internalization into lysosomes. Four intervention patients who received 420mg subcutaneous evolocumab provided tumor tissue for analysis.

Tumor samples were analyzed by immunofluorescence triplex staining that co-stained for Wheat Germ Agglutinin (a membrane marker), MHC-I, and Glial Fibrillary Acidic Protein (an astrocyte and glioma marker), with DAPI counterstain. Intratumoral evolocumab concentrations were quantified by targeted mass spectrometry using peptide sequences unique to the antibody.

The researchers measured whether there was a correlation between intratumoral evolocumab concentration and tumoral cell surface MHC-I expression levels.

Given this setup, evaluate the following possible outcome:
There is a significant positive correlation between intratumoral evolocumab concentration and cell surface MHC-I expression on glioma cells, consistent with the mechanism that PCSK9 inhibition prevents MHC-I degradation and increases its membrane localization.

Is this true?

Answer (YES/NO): NO